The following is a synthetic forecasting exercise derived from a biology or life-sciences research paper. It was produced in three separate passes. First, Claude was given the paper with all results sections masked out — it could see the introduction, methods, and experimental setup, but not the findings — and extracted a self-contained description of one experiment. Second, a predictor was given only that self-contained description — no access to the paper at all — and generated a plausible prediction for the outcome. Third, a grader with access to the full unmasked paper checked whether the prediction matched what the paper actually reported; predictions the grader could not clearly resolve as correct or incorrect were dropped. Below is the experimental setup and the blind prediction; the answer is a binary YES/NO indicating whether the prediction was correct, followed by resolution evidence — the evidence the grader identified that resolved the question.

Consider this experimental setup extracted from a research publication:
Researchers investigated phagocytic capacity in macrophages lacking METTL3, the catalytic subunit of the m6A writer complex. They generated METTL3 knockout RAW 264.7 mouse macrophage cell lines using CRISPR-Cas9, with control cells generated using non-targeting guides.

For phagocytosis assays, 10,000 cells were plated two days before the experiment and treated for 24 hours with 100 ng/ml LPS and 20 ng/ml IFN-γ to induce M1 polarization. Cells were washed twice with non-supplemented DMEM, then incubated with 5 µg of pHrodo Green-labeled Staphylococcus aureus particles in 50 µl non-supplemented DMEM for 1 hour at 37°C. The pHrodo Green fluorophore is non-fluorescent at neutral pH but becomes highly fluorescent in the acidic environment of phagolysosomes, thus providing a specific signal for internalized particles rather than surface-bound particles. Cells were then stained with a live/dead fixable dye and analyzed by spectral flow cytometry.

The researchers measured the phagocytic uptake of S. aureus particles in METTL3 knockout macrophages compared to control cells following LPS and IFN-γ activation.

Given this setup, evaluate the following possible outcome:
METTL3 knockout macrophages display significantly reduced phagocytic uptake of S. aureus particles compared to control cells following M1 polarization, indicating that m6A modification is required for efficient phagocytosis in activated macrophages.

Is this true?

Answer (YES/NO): YES